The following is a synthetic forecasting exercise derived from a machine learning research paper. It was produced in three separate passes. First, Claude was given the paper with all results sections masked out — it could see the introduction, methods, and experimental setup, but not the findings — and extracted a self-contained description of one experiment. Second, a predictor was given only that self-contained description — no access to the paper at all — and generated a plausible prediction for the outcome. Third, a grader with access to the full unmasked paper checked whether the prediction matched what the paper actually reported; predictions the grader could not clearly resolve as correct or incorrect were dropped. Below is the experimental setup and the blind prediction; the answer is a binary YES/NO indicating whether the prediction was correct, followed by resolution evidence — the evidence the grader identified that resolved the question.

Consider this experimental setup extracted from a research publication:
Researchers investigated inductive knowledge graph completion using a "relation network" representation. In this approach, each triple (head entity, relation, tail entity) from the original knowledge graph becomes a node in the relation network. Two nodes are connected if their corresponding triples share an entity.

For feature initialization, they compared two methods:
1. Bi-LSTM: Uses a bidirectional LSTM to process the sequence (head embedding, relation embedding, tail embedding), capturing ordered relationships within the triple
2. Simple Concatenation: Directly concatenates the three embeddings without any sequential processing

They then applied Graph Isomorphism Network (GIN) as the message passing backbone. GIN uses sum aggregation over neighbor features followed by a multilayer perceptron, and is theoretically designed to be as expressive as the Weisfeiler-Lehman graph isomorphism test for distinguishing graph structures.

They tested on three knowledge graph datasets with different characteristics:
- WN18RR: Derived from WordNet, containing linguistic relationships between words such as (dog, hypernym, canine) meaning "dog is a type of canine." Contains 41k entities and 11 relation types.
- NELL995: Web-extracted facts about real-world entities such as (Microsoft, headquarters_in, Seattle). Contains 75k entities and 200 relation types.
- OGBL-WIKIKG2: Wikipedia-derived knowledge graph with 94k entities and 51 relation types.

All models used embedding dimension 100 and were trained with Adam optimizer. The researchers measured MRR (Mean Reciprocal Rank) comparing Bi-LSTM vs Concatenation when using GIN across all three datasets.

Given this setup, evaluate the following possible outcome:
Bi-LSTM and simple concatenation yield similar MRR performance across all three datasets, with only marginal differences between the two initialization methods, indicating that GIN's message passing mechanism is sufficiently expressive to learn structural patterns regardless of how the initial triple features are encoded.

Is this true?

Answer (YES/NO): YES